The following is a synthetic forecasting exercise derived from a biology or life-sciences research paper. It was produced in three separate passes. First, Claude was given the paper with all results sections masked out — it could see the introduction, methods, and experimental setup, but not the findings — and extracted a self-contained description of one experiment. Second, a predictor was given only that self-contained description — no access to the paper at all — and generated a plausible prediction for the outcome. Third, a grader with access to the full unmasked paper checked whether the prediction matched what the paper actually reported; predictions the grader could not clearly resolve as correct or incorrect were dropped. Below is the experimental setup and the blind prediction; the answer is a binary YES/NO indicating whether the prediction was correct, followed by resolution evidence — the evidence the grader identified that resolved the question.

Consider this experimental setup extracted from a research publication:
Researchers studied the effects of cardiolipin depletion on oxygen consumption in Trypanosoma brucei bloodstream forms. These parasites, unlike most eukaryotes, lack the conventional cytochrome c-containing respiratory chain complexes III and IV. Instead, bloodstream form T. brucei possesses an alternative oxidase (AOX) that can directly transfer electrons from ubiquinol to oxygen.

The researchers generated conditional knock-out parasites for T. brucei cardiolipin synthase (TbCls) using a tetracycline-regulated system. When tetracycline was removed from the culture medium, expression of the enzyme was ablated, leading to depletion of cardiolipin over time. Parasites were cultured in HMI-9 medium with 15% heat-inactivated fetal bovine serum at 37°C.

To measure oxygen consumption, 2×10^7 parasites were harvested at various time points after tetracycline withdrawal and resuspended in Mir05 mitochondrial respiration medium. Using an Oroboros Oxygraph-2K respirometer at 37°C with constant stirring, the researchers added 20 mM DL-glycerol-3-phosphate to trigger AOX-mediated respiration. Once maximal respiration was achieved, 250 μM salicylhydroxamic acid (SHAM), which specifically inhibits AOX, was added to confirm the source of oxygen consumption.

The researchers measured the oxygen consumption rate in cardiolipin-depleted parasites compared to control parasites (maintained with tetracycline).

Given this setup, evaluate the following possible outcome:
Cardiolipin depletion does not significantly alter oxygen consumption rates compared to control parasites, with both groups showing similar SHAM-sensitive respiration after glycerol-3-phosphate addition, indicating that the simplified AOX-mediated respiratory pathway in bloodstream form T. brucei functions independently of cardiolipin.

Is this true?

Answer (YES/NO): NO